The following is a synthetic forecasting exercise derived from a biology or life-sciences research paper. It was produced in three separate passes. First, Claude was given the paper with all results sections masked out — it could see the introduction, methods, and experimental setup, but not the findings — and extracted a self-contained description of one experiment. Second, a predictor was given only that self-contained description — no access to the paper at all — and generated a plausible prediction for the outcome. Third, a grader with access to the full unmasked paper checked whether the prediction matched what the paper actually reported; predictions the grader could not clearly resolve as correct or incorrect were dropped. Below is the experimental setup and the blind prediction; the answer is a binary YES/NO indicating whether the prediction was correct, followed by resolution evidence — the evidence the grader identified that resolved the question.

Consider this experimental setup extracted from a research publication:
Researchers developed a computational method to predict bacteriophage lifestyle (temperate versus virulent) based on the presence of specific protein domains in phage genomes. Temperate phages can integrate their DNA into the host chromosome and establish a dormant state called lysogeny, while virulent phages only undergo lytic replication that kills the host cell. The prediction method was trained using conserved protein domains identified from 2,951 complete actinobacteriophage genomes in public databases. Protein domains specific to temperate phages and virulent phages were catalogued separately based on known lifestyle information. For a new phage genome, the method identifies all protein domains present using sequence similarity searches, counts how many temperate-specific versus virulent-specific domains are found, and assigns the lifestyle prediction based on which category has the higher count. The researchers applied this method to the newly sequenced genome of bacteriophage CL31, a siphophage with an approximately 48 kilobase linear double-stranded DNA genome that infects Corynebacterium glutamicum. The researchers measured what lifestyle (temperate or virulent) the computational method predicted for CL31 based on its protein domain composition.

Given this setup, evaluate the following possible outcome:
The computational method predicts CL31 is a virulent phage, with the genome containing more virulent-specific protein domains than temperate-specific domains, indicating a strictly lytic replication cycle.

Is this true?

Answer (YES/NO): NO